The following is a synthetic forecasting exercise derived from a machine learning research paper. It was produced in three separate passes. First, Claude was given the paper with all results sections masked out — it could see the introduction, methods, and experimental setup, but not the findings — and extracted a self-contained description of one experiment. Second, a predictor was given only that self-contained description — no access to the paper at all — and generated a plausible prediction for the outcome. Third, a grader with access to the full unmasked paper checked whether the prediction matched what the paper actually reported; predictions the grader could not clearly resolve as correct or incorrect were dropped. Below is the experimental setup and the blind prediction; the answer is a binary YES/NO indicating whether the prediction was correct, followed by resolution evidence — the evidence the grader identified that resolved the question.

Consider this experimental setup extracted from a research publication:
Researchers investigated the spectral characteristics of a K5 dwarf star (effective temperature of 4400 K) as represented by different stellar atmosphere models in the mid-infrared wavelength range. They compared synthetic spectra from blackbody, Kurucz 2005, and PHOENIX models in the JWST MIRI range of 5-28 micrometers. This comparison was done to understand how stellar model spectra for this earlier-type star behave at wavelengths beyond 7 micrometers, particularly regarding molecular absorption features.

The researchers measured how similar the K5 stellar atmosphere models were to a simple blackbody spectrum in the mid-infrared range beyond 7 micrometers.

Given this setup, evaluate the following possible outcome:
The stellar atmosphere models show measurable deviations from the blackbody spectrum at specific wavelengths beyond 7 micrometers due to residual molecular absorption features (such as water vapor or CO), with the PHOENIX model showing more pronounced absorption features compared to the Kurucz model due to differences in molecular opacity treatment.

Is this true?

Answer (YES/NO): NO